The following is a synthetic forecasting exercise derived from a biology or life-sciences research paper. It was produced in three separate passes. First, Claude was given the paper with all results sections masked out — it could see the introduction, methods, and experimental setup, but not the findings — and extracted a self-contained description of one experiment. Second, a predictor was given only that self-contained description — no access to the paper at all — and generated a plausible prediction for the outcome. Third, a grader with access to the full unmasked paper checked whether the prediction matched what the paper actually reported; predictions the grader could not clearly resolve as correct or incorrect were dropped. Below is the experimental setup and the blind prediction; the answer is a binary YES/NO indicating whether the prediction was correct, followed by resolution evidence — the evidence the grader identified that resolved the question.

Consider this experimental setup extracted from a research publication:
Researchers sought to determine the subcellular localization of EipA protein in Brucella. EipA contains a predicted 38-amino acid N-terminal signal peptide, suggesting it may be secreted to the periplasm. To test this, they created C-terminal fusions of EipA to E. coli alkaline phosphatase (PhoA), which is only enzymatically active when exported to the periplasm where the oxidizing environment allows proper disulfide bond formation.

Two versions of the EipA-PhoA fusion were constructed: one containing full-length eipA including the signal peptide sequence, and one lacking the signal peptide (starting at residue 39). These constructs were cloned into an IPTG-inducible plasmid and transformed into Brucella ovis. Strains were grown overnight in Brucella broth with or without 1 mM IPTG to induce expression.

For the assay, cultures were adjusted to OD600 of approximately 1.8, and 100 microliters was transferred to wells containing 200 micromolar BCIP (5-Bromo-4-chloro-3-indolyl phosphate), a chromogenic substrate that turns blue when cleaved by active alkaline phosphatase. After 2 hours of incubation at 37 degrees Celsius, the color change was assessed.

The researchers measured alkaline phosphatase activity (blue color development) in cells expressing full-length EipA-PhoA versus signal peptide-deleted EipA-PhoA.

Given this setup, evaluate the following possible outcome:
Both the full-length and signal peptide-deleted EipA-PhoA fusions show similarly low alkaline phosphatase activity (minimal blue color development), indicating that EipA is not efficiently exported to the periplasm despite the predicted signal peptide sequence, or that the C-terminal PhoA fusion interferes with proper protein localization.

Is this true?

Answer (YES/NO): NO